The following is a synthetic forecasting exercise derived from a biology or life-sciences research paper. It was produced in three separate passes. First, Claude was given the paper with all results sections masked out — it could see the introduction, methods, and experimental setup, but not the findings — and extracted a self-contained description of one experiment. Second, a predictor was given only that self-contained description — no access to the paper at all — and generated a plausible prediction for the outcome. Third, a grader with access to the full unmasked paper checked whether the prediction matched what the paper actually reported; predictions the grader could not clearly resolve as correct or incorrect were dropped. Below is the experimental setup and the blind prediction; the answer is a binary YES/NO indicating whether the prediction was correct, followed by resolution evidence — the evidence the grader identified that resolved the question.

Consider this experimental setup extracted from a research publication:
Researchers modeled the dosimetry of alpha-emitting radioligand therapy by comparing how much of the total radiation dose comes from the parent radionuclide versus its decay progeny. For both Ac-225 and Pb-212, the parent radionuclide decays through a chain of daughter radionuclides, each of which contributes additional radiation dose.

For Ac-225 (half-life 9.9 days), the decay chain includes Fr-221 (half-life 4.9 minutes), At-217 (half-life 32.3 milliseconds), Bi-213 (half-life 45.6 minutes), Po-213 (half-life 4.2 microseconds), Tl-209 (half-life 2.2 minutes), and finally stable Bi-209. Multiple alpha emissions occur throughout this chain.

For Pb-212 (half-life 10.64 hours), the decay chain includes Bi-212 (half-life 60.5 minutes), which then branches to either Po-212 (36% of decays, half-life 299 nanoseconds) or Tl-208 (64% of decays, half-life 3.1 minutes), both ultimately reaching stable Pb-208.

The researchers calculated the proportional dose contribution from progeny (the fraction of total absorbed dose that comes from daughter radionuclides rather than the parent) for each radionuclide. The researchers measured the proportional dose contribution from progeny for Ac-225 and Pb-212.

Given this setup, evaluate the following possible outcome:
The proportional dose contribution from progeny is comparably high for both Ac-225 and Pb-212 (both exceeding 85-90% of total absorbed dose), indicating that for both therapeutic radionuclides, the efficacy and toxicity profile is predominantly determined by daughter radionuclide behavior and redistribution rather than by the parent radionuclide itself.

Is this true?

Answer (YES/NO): NO